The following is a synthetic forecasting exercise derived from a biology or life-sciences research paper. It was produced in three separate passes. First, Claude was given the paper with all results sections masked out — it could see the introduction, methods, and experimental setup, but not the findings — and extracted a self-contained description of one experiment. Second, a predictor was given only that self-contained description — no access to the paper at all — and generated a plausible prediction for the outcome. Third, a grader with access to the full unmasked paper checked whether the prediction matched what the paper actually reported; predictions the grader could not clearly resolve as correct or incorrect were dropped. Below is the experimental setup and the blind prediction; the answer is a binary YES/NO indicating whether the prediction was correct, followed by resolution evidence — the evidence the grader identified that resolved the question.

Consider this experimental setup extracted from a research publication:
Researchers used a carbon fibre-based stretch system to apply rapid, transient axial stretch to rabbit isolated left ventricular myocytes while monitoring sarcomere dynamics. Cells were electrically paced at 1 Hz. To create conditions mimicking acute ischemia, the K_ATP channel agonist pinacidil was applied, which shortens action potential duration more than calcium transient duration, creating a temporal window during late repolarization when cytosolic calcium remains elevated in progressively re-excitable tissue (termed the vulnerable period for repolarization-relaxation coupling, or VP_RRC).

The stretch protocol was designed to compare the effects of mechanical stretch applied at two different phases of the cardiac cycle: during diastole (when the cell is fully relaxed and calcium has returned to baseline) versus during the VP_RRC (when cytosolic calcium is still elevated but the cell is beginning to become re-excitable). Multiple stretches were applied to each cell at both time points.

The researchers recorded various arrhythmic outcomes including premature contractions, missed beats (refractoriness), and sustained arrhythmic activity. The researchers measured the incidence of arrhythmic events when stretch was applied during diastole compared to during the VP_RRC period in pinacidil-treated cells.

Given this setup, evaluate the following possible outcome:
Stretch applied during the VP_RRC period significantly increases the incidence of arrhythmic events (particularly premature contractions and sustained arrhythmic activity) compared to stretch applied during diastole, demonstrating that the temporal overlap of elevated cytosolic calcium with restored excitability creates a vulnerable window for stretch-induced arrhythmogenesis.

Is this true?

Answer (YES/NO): NO